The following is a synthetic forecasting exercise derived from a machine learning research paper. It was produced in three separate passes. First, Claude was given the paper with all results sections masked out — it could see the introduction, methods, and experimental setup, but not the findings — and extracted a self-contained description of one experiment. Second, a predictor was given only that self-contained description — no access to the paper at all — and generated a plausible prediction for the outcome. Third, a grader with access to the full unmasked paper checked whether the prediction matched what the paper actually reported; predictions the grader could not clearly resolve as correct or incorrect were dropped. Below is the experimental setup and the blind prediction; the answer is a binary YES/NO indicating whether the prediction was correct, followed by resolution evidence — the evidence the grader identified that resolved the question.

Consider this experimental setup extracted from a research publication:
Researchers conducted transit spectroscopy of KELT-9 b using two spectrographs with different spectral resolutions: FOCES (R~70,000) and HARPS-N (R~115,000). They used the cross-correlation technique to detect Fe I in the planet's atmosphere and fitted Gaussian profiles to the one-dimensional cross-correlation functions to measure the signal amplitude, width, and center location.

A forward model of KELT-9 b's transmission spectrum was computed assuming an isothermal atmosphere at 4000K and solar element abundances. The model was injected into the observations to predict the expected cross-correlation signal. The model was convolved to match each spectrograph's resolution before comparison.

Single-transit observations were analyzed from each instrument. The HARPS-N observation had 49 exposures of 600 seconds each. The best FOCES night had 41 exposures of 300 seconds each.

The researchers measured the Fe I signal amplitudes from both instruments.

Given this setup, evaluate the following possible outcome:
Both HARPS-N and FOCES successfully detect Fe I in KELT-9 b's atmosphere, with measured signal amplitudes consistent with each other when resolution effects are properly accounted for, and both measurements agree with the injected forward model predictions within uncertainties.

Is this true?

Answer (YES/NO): NO